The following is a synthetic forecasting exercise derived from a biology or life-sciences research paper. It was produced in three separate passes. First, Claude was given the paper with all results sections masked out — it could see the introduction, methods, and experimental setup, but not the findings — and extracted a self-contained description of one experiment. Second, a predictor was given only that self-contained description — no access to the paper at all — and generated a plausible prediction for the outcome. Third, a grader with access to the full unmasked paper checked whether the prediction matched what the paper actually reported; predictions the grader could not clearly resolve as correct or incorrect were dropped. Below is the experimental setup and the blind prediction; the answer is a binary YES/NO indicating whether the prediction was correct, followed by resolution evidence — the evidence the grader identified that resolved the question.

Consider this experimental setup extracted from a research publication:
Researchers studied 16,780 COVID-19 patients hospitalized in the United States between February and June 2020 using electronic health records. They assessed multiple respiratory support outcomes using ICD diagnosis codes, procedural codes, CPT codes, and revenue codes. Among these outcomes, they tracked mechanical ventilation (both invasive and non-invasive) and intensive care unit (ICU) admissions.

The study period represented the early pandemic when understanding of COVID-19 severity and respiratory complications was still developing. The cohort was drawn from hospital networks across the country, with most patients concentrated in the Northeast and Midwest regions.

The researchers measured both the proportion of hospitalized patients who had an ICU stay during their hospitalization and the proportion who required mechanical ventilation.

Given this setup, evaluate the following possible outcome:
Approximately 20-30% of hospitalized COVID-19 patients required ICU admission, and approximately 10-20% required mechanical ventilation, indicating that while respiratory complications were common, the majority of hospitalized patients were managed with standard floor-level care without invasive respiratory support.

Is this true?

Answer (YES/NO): YES